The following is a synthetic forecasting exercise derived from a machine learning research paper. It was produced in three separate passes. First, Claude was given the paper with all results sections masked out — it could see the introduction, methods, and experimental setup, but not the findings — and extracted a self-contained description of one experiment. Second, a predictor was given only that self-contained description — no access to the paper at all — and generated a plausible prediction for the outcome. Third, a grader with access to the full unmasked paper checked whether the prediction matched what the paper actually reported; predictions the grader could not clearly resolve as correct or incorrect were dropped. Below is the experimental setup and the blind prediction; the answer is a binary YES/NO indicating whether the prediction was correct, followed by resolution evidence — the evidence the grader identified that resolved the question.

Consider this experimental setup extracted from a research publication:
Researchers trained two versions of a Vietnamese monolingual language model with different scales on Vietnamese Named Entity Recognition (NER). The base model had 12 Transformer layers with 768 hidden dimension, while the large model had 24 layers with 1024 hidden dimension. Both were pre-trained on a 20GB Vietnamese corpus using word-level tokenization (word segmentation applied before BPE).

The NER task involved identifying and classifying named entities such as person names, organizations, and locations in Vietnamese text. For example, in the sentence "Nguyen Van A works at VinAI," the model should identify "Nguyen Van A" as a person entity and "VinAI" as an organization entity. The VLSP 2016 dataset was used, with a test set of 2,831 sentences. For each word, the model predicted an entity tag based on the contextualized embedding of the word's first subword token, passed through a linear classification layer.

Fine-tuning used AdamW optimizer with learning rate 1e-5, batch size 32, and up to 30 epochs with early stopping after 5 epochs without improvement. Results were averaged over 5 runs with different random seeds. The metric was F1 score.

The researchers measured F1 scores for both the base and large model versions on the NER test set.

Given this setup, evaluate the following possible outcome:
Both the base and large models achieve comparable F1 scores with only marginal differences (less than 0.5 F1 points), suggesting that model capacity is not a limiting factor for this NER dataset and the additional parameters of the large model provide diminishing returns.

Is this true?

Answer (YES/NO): NO